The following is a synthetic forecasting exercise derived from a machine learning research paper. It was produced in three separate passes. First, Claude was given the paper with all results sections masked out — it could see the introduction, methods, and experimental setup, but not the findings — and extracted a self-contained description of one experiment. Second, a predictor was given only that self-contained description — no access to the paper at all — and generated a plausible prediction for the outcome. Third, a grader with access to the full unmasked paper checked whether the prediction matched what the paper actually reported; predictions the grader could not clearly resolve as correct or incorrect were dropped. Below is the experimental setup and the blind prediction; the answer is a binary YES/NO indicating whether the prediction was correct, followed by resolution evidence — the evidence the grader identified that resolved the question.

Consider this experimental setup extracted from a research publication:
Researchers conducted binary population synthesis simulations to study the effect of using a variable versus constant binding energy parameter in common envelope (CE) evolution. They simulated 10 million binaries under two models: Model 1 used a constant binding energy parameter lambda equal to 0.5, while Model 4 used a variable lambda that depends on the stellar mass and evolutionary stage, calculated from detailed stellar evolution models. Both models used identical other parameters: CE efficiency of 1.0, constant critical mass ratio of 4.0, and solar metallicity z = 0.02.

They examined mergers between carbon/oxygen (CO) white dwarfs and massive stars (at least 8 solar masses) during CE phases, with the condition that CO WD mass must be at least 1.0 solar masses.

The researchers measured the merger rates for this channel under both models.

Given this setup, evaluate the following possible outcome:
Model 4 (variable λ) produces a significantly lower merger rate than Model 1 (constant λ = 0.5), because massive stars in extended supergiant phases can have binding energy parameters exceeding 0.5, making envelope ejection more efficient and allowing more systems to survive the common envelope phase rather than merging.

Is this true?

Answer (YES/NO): YES